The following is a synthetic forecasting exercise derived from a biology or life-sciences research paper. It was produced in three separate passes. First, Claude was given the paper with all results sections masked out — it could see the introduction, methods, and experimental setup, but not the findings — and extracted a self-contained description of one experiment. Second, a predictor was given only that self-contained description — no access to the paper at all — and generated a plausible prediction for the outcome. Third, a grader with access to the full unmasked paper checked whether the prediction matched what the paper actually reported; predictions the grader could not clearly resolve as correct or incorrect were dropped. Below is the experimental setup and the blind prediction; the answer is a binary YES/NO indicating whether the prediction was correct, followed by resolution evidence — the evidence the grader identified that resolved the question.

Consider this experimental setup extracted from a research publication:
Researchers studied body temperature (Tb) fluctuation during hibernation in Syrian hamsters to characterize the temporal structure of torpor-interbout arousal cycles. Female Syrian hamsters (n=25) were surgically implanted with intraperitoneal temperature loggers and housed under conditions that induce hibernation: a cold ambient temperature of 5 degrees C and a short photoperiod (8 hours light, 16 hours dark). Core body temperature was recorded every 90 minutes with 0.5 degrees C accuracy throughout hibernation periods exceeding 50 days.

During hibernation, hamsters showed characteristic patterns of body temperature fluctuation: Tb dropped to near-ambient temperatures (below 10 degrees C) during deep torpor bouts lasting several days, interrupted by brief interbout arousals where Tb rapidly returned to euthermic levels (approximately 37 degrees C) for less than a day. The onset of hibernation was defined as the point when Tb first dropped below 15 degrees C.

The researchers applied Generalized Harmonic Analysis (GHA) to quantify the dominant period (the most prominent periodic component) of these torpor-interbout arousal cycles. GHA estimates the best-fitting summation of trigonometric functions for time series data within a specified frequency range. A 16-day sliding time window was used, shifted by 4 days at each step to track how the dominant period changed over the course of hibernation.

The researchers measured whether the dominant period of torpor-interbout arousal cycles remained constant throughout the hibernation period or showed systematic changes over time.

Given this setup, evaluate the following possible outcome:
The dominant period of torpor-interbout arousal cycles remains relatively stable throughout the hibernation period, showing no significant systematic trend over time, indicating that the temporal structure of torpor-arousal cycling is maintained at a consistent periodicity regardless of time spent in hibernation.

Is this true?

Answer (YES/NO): NO